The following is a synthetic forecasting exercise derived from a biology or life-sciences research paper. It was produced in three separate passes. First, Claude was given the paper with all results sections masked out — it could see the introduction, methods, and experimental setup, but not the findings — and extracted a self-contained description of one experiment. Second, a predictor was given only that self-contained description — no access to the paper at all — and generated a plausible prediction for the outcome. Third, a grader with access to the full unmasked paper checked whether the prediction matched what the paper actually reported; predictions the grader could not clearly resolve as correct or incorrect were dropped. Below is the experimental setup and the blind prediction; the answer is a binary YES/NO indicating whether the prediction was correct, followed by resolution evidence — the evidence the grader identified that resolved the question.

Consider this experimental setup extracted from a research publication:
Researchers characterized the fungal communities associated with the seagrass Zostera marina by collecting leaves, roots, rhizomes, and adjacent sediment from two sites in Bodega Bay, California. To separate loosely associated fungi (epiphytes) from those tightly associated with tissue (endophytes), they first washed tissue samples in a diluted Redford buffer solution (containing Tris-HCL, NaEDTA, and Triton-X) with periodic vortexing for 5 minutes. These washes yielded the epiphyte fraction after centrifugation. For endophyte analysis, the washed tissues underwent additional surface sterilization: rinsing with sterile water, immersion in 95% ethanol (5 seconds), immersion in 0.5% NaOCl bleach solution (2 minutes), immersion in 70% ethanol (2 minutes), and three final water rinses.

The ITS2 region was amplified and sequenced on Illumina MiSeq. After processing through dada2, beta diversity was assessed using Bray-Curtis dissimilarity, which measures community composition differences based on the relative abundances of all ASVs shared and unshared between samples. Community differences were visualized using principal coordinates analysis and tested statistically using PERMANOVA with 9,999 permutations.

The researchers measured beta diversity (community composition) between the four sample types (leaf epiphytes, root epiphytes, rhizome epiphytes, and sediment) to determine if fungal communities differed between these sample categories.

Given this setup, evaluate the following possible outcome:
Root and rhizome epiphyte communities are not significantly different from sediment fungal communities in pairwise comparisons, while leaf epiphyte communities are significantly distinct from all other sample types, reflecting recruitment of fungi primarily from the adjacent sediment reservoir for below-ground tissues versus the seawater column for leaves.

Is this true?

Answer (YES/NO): NO